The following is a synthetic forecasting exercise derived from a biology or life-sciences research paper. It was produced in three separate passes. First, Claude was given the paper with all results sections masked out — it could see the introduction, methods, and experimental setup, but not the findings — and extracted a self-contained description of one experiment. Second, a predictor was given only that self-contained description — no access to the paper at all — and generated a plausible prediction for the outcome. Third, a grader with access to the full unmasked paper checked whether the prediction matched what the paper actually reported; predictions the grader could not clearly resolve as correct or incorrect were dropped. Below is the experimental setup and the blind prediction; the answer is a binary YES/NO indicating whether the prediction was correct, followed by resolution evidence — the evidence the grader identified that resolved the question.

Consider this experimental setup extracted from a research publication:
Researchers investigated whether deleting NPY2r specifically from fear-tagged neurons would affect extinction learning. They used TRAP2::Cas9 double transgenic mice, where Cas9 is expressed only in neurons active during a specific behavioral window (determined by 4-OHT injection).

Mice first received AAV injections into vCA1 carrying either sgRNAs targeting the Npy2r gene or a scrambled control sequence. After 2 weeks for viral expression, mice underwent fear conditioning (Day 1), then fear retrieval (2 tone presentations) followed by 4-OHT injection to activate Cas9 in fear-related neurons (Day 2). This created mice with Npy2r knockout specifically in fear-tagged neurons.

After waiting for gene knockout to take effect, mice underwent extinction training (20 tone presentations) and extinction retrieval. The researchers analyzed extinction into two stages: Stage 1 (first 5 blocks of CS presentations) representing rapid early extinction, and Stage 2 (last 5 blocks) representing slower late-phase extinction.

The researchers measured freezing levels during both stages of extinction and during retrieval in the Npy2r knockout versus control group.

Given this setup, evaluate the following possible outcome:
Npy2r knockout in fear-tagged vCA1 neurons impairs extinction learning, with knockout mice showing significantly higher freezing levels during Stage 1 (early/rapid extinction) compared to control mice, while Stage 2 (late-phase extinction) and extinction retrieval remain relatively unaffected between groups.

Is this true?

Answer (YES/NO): NO